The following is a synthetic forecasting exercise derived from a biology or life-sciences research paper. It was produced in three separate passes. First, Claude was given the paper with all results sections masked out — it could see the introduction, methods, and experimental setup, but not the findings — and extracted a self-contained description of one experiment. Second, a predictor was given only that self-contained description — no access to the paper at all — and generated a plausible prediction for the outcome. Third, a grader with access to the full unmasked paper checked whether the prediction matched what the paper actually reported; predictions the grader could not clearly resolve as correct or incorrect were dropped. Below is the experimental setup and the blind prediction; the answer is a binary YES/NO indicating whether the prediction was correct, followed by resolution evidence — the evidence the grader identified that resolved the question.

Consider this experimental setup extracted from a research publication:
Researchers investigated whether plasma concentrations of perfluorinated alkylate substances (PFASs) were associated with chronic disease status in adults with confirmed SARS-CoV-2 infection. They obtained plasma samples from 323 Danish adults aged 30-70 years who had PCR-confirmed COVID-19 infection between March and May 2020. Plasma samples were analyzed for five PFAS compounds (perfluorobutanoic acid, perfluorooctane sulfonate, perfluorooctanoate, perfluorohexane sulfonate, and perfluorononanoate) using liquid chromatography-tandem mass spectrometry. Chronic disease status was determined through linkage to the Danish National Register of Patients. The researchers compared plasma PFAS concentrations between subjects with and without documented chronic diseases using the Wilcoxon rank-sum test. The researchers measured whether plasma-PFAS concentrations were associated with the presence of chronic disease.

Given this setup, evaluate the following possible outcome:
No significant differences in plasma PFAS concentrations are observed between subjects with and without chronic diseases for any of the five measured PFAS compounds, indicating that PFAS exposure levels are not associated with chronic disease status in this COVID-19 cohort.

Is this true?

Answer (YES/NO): YES